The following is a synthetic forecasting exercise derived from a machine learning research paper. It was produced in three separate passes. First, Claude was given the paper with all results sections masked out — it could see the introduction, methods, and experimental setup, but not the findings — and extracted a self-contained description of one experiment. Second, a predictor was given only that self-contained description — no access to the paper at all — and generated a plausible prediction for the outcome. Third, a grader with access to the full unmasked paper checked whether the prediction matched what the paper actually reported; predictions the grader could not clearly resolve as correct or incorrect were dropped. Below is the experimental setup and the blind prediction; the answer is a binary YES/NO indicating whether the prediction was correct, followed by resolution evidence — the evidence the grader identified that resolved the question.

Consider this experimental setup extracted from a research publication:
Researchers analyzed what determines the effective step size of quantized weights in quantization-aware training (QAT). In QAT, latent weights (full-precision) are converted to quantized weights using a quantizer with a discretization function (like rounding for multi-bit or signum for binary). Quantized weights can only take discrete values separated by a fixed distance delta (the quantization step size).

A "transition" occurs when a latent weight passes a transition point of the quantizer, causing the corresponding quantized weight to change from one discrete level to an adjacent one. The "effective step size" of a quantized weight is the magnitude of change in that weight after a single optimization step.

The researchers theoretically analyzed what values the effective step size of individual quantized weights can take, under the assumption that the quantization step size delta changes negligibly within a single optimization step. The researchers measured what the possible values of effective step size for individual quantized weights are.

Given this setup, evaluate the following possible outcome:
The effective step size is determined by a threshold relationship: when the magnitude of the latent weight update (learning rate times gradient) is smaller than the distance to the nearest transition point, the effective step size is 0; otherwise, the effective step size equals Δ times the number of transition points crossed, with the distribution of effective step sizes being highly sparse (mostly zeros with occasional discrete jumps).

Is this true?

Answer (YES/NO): NO